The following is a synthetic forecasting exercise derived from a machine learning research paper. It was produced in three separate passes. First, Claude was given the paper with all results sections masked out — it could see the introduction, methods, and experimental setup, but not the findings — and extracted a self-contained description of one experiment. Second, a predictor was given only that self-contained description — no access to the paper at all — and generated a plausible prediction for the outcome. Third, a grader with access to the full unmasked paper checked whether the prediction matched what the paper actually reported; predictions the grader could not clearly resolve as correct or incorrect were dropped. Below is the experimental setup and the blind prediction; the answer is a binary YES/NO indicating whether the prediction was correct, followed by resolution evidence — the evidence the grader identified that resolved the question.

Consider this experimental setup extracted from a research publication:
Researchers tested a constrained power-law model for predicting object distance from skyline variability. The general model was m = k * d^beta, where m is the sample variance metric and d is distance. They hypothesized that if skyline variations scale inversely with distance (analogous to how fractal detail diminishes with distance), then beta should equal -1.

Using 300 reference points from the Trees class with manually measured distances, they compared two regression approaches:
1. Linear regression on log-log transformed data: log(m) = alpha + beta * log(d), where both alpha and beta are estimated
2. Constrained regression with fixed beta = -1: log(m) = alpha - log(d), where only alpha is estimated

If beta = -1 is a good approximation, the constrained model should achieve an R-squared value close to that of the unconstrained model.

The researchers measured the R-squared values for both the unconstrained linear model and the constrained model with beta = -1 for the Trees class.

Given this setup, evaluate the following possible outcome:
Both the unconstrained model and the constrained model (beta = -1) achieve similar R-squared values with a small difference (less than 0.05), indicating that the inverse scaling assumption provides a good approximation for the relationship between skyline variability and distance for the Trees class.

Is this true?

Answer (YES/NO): NO